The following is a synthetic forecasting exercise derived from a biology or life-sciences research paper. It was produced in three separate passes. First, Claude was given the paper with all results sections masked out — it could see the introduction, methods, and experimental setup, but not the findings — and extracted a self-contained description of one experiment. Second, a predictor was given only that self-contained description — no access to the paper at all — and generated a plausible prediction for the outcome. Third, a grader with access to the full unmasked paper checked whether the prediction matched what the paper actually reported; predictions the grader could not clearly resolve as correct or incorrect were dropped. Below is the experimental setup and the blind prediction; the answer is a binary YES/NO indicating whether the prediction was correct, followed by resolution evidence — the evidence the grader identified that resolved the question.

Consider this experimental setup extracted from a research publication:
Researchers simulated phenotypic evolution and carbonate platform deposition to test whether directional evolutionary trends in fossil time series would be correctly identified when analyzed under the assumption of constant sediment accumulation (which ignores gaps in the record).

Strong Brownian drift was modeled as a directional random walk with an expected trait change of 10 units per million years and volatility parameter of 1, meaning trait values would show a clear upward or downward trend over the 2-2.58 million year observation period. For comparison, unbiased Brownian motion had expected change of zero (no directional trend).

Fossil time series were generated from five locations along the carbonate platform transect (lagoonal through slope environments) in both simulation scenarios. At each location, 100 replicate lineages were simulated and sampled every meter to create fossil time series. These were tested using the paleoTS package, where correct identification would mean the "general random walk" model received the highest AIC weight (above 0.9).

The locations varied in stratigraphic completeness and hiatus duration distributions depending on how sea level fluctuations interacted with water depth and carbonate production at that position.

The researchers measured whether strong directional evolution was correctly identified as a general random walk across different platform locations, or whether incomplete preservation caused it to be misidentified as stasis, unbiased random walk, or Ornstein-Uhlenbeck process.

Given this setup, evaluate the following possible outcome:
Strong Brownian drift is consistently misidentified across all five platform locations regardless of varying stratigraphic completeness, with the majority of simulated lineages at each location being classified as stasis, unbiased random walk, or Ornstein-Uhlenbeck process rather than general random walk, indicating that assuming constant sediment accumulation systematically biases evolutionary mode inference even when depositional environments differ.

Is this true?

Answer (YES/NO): NO